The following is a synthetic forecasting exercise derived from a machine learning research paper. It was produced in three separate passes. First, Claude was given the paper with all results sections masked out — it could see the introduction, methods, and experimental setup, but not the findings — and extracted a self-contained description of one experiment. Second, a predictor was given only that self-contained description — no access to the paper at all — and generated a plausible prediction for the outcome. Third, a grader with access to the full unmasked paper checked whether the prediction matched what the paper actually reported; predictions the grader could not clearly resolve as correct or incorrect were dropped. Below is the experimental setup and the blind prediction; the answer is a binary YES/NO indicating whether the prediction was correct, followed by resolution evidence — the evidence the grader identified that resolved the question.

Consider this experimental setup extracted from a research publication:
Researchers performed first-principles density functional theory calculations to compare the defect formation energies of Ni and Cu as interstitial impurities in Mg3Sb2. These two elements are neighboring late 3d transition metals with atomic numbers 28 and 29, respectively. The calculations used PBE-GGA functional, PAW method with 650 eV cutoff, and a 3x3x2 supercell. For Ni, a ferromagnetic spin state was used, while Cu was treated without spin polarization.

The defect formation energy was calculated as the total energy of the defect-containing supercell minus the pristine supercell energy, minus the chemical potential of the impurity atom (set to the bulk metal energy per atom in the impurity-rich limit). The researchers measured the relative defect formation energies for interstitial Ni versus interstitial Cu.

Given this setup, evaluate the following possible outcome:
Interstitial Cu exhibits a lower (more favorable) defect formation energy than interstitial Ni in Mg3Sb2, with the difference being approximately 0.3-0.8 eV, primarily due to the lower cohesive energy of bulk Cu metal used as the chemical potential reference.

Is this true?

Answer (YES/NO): NO